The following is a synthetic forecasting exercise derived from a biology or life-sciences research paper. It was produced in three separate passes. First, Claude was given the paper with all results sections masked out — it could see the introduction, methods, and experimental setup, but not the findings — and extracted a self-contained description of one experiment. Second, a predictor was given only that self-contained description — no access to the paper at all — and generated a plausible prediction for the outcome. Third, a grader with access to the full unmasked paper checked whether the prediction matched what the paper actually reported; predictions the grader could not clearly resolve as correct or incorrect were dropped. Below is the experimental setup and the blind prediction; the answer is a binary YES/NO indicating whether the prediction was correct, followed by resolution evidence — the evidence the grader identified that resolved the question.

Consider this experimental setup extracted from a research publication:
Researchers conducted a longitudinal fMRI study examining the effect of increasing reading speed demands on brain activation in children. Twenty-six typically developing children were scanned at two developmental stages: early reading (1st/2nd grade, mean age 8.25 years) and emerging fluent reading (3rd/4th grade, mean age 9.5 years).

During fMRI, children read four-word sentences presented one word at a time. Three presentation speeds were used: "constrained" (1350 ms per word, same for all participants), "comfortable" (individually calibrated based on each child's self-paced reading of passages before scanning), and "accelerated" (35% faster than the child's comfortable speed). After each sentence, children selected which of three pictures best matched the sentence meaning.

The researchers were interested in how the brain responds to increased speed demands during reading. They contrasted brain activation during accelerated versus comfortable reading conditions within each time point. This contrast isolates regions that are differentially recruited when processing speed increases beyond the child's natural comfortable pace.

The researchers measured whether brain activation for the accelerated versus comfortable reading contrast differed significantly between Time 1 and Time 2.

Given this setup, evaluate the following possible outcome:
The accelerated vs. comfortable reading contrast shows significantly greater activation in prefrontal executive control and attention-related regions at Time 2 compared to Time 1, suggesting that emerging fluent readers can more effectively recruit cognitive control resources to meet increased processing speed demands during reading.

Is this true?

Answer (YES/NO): NO